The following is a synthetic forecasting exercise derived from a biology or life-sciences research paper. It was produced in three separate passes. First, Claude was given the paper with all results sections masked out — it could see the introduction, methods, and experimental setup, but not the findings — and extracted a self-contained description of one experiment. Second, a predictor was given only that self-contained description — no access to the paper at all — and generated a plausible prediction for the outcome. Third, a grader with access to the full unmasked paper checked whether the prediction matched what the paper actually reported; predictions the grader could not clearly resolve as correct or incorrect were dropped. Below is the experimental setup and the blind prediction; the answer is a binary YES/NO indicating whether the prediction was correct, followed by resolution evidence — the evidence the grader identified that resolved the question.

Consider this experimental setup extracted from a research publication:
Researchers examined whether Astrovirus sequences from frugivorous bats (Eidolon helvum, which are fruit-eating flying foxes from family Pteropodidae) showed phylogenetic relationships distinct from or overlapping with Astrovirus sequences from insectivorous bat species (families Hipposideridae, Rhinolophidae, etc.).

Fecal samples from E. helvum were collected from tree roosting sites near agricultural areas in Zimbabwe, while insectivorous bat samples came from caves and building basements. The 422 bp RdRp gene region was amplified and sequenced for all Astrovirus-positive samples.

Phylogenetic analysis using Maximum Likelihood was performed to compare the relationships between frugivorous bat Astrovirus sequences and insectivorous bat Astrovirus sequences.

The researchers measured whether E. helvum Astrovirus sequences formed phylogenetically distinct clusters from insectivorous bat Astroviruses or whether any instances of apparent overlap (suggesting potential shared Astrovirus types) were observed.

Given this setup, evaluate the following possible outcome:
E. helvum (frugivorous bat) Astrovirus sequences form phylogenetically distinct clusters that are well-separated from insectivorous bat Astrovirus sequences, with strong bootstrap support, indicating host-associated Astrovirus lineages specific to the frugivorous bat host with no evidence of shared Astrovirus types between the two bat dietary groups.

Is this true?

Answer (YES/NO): NO